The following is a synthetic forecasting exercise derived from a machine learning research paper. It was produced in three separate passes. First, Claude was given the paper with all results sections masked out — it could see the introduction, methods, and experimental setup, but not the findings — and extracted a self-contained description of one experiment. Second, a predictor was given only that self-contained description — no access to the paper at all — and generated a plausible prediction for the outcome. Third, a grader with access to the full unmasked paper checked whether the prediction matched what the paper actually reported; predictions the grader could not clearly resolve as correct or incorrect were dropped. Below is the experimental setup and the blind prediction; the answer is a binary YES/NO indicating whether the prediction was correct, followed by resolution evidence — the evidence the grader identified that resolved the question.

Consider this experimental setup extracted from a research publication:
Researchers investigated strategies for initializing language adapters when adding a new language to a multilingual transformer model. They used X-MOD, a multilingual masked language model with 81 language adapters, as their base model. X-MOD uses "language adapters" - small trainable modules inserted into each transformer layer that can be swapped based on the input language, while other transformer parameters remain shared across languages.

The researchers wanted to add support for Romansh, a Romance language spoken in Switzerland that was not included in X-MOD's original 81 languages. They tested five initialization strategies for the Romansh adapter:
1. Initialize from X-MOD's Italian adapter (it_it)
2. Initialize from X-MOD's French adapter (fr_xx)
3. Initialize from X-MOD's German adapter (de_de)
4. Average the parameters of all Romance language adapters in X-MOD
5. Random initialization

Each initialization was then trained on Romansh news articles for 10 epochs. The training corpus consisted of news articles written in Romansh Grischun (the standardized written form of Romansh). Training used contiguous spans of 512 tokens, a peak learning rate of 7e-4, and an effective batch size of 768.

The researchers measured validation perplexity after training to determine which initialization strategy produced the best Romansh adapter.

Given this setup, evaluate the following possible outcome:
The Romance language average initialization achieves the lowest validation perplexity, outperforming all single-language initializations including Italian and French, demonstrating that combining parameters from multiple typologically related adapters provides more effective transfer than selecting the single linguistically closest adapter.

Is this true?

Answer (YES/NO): NO